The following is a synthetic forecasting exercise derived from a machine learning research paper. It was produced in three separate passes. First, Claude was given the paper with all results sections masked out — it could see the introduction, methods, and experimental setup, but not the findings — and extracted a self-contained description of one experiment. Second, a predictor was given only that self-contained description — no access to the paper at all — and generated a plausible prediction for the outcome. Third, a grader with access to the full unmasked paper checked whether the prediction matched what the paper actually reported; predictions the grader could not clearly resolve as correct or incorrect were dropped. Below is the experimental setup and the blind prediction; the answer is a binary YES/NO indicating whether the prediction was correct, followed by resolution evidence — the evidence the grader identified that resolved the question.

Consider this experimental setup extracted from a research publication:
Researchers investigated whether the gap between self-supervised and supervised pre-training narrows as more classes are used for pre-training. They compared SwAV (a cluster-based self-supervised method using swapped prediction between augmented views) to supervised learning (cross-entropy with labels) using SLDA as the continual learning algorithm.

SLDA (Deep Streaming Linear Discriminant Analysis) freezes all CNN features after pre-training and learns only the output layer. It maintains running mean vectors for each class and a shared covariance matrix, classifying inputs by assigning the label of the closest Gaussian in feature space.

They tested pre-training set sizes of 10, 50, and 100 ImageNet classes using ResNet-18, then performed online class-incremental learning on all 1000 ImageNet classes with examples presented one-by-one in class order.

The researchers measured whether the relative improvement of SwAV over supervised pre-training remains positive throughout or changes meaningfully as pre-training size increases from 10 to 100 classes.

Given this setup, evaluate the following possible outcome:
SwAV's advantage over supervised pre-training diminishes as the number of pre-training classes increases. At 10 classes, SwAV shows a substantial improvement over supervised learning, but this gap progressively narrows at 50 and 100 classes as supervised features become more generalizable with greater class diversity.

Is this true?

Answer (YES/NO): YES